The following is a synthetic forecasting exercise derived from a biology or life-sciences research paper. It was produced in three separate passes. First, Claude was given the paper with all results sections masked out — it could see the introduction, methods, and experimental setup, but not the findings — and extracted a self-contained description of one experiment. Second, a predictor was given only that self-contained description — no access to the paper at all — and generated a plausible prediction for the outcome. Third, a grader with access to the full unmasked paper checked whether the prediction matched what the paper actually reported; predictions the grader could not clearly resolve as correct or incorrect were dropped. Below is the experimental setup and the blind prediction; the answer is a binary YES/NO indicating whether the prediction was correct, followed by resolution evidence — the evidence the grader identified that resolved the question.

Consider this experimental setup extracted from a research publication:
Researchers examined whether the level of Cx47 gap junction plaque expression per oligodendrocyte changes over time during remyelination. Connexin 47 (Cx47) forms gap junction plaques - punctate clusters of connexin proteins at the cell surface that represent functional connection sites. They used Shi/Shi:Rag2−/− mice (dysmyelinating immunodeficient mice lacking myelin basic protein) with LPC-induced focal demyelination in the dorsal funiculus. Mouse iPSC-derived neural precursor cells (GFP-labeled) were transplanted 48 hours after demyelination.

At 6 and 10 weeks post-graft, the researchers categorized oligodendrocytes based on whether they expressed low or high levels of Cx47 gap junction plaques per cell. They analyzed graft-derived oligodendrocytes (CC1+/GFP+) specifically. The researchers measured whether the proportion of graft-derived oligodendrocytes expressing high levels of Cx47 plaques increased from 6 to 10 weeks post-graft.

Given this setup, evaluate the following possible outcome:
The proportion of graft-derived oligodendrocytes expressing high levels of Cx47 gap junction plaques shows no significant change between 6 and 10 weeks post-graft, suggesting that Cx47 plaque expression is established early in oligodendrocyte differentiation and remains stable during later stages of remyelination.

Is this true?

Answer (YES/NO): NO